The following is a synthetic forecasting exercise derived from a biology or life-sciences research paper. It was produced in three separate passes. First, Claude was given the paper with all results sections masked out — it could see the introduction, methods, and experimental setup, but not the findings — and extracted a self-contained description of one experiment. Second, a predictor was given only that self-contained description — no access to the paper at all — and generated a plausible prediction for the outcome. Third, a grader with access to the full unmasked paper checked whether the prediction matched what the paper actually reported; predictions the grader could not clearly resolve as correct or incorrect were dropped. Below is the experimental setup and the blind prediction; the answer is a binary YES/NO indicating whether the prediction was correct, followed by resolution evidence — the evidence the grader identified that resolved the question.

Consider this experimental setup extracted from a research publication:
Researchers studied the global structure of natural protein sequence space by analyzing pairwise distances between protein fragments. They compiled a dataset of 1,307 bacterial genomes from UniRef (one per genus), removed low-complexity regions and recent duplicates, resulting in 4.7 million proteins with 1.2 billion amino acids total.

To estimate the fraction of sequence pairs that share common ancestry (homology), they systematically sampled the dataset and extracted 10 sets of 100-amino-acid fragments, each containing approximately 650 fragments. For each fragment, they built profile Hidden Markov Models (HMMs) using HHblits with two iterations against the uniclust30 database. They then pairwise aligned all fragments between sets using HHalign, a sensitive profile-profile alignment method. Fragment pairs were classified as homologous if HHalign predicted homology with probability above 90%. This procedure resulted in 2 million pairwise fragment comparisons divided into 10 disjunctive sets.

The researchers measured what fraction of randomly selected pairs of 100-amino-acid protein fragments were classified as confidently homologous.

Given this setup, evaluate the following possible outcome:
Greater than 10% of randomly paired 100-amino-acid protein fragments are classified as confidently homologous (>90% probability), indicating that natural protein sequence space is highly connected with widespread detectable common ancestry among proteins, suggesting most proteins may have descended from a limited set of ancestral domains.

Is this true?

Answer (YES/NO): NO